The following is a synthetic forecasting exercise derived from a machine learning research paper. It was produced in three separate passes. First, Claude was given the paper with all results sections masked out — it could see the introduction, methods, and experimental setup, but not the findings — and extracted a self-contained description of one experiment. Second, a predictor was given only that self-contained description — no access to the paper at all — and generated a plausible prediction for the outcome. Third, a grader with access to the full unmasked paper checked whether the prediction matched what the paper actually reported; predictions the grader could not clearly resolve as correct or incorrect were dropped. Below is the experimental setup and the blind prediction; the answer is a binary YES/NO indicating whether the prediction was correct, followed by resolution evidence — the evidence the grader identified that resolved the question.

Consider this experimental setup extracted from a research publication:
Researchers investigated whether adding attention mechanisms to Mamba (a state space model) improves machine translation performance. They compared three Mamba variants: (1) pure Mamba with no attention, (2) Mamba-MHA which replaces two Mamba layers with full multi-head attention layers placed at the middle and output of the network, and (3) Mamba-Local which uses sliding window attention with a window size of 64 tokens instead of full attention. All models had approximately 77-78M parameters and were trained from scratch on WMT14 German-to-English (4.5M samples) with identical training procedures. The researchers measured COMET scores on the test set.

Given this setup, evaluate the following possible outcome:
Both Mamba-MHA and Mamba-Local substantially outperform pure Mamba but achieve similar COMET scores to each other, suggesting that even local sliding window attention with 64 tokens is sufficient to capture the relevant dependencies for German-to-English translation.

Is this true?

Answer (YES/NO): NO